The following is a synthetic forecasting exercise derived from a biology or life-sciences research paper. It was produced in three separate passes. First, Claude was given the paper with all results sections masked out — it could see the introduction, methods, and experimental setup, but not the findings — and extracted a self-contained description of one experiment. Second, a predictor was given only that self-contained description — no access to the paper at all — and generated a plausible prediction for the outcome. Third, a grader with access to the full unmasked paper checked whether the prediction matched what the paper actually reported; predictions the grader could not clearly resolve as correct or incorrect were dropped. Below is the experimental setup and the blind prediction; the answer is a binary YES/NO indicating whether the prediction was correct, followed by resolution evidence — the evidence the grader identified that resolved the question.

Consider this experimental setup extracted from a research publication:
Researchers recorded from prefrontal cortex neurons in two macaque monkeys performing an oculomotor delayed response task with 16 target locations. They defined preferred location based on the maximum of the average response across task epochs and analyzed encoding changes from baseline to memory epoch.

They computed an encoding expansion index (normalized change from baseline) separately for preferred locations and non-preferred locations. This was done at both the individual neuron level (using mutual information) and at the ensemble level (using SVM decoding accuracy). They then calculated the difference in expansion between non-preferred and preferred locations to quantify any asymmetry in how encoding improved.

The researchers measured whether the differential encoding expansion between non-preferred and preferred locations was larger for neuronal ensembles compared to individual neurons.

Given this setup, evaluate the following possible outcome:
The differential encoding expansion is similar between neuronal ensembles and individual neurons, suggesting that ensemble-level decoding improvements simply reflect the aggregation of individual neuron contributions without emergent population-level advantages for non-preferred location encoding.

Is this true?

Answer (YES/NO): NO